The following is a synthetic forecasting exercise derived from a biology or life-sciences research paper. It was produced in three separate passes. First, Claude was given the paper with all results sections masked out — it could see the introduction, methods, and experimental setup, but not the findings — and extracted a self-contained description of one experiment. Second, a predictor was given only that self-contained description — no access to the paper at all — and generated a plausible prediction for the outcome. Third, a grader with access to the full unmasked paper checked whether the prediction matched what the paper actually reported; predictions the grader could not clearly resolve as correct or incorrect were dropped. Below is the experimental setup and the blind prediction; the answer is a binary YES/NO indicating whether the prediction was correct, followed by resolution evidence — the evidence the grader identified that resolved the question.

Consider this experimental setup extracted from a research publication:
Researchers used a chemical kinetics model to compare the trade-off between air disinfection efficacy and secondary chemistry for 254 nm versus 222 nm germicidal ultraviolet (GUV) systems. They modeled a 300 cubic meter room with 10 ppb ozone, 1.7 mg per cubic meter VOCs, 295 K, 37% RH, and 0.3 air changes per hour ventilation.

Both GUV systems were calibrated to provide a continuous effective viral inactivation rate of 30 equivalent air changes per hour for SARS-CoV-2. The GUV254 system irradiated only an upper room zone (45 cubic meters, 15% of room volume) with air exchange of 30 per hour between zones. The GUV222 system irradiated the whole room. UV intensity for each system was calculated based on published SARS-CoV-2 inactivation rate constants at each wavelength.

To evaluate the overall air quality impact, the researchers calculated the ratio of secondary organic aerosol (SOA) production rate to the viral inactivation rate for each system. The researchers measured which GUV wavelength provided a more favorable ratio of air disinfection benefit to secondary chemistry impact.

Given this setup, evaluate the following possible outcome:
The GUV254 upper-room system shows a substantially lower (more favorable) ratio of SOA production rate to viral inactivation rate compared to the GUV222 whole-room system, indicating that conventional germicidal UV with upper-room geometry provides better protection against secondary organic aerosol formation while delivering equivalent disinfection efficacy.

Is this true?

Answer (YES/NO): NO